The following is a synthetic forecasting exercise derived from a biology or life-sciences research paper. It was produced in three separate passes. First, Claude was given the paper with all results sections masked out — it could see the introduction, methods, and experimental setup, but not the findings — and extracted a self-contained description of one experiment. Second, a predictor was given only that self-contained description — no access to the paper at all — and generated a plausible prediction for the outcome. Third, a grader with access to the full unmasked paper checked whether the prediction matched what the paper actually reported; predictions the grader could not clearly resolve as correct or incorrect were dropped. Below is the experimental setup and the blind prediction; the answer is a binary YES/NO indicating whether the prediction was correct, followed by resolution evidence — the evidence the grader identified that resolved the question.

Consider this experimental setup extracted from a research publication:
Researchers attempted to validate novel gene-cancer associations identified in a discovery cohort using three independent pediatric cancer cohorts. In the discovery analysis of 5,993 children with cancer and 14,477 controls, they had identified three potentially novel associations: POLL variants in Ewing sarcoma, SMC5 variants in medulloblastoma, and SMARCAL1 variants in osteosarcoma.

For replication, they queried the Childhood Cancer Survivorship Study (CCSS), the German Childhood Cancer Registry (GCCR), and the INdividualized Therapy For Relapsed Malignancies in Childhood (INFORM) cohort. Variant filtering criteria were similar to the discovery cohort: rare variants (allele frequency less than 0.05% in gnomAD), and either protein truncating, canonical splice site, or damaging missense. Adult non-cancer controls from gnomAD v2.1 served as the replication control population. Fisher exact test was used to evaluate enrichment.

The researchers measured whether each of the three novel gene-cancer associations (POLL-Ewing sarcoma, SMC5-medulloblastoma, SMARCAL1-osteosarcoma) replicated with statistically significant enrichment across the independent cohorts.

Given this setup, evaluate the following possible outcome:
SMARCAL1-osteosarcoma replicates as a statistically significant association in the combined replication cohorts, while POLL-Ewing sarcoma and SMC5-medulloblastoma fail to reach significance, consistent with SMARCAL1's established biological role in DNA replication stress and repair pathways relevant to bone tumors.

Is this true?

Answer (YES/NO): NO